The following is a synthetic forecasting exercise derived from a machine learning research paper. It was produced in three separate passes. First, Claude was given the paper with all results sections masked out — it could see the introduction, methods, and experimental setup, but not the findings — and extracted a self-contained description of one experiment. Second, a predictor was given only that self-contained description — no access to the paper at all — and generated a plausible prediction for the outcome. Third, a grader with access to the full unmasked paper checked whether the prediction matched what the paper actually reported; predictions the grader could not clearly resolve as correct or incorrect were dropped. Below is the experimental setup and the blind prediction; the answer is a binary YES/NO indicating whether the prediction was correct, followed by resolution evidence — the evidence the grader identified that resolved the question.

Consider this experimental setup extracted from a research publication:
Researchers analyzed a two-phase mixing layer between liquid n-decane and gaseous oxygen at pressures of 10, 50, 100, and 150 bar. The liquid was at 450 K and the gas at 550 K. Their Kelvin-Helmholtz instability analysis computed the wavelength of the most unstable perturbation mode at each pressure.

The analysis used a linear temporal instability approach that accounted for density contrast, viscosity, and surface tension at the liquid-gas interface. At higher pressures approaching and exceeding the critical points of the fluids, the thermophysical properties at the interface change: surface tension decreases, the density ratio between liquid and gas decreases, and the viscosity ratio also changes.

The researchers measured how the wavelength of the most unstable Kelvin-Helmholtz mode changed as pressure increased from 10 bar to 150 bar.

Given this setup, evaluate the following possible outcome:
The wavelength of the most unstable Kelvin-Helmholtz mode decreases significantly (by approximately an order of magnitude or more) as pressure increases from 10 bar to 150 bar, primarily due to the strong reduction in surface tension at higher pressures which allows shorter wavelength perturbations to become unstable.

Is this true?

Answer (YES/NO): NO